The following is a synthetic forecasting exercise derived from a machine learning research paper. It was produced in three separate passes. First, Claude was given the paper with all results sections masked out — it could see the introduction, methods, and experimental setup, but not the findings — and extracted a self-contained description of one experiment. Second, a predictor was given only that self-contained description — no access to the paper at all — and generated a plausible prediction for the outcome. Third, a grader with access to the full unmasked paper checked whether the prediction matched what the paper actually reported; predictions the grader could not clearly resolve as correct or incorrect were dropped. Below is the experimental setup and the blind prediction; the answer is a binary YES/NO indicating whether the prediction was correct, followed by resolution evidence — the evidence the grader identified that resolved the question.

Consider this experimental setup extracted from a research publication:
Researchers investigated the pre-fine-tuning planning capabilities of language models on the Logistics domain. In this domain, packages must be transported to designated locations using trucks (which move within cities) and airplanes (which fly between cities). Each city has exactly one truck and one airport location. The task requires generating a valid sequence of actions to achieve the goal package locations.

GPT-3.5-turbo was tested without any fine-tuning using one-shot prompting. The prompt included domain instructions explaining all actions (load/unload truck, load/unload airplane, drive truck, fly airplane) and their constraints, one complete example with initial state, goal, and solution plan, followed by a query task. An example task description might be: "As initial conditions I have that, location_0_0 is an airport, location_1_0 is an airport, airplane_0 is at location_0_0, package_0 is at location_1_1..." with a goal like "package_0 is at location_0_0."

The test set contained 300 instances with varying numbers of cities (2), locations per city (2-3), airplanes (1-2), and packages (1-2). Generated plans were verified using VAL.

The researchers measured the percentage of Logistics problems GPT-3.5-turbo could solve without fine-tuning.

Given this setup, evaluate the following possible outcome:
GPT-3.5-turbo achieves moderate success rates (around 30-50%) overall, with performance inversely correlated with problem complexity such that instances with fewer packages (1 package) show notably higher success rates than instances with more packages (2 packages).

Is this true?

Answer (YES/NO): NO